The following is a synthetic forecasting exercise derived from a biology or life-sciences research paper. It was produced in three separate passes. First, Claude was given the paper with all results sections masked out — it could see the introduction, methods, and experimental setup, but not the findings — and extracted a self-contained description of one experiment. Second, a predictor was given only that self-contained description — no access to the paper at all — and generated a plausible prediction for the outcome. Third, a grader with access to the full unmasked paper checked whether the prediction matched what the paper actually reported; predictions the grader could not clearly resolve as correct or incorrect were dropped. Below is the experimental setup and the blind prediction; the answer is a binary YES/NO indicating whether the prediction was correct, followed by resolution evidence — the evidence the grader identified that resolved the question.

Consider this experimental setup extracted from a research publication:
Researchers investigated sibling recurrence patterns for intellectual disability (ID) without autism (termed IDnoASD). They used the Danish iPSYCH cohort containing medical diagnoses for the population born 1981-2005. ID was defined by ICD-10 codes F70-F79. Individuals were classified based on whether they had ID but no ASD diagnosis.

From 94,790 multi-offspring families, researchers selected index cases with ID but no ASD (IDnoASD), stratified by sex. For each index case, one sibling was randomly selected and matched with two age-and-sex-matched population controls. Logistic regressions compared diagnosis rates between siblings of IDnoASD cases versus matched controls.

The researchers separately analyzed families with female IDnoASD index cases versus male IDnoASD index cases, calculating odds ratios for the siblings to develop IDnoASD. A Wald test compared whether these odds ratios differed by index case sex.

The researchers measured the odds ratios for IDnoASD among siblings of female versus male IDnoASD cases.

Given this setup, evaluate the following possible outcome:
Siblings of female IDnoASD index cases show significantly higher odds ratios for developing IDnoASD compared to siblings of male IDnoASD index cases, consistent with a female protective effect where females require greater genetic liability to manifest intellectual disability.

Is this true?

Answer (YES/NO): NO